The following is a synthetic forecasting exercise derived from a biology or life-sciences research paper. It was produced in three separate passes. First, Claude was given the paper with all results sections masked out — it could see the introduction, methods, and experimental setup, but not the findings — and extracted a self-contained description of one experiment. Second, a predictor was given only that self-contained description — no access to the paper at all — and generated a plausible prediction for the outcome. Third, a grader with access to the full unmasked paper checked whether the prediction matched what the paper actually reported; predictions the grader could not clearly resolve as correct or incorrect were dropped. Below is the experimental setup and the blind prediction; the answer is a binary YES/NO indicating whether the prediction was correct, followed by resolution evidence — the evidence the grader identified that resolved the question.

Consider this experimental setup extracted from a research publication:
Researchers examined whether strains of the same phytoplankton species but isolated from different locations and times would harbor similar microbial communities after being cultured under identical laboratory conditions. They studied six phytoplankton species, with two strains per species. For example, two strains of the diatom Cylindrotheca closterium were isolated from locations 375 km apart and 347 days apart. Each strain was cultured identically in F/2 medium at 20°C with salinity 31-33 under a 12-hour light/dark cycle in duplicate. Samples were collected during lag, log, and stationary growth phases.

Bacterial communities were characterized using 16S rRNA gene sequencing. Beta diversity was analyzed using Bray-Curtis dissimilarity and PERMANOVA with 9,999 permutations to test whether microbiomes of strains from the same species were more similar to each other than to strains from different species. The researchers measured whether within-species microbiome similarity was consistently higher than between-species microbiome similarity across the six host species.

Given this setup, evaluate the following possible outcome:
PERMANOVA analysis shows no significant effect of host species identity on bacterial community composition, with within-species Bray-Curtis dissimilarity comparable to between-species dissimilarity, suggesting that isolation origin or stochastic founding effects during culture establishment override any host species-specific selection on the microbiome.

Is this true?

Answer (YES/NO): NO